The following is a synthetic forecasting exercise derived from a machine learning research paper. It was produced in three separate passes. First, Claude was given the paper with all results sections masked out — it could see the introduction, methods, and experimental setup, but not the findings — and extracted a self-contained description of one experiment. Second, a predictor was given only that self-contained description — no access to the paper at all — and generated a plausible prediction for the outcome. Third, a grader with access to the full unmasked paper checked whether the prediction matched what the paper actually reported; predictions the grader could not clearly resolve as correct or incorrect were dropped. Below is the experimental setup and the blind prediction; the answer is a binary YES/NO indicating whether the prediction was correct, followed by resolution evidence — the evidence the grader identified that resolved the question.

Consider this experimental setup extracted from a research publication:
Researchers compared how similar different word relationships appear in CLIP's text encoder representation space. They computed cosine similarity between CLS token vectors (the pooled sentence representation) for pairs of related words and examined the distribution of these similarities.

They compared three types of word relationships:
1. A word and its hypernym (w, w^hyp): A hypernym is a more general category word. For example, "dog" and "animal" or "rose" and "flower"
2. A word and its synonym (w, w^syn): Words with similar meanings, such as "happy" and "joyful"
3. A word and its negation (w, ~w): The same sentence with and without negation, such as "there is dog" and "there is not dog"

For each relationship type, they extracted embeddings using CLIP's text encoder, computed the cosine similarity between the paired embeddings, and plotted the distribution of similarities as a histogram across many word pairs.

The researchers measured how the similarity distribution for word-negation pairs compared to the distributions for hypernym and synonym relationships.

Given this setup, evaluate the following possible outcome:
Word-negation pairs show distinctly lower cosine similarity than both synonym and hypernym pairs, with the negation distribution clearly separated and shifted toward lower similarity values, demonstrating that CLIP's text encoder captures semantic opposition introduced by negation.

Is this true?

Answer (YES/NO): NO